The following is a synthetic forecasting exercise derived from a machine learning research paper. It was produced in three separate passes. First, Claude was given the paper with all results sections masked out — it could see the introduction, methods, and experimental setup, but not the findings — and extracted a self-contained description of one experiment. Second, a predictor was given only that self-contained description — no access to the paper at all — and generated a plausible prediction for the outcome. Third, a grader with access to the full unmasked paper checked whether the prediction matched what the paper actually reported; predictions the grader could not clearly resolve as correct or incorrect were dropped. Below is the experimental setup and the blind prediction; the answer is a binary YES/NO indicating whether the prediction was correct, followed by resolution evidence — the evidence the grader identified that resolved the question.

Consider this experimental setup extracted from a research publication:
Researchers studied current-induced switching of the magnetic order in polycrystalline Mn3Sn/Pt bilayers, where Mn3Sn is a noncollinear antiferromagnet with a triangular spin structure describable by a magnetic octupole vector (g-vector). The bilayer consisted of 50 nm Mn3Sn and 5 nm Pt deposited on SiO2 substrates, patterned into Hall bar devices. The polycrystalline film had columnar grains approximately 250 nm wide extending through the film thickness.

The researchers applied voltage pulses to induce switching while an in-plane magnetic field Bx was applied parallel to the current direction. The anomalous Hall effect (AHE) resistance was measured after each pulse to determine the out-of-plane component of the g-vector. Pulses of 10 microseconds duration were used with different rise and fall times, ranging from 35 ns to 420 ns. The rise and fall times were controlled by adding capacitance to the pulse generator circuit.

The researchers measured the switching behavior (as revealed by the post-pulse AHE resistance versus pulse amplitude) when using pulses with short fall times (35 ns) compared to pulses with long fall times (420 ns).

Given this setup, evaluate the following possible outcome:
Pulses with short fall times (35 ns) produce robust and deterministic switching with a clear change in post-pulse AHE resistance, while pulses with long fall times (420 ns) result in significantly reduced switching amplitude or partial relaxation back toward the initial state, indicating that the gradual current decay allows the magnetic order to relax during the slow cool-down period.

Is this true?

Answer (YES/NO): NO